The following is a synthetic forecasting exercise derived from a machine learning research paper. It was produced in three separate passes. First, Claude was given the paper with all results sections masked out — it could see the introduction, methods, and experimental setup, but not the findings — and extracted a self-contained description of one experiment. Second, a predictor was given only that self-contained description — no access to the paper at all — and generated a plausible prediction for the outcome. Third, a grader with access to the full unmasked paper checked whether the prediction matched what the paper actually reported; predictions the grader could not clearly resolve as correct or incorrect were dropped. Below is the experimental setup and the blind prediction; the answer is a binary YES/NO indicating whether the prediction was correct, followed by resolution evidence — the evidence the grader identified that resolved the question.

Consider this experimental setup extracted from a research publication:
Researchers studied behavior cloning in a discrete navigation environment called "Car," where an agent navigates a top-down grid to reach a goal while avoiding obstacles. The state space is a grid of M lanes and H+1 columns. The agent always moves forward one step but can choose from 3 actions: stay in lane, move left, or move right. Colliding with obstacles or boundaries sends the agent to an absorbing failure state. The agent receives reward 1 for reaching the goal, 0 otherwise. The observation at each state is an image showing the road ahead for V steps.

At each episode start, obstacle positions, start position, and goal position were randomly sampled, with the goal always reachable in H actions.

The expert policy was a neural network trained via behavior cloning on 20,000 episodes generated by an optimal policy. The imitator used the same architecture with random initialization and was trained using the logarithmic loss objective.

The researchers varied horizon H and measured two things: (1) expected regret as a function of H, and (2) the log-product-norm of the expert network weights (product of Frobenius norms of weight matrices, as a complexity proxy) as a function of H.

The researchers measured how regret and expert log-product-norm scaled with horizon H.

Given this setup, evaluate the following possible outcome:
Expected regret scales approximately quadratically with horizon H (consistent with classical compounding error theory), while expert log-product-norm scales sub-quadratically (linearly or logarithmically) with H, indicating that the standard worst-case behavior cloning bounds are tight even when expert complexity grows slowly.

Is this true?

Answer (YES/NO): NO